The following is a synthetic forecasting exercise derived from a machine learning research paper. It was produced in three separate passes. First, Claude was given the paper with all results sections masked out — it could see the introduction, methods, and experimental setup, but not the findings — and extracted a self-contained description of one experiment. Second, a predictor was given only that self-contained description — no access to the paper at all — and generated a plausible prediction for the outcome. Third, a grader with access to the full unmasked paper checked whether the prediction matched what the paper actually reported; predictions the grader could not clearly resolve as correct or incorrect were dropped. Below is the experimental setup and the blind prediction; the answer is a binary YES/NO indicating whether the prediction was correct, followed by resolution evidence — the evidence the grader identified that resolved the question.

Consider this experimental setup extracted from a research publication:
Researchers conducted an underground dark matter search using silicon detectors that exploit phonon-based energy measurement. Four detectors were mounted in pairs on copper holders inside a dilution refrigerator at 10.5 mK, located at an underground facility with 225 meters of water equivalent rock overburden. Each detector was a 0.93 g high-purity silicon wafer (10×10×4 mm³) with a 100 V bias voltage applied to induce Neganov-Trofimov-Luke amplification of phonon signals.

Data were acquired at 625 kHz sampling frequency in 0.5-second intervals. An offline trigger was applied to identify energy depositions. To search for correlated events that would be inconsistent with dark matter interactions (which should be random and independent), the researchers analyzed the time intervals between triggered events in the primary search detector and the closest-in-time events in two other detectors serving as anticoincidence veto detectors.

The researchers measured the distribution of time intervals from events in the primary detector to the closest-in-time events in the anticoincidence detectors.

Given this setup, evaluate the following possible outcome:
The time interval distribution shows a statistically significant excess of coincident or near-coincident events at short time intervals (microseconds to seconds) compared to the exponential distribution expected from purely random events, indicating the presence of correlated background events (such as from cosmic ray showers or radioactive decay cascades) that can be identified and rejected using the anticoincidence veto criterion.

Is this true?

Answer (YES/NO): YES